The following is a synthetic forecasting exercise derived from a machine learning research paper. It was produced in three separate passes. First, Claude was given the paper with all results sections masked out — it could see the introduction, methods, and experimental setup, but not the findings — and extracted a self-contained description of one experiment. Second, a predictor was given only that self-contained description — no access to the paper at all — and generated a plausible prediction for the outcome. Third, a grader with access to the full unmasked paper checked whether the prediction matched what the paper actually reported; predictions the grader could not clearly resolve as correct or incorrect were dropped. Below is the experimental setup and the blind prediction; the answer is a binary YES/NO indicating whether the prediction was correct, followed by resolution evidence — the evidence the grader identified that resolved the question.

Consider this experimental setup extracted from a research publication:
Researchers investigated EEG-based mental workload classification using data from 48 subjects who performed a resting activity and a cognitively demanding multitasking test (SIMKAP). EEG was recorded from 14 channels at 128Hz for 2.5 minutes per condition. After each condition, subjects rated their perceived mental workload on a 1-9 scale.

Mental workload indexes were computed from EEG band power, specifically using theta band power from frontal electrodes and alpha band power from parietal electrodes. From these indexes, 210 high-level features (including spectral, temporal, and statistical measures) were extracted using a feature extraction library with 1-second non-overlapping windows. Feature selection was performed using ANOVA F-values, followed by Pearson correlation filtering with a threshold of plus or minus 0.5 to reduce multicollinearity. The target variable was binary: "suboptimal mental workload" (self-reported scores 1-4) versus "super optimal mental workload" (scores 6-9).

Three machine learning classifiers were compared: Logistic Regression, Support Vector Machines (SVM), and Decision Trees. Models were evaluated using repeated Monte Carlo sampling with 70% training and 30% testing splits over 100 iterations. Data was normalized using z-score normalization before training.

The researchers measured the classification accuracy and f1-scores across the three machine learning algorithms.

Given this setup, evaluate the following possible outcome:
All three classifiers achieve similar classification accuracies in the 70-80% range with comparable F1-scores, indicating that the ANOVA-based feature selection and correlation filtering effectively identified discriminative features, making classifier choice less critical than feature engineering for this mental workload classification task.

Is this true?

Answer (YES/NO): NO